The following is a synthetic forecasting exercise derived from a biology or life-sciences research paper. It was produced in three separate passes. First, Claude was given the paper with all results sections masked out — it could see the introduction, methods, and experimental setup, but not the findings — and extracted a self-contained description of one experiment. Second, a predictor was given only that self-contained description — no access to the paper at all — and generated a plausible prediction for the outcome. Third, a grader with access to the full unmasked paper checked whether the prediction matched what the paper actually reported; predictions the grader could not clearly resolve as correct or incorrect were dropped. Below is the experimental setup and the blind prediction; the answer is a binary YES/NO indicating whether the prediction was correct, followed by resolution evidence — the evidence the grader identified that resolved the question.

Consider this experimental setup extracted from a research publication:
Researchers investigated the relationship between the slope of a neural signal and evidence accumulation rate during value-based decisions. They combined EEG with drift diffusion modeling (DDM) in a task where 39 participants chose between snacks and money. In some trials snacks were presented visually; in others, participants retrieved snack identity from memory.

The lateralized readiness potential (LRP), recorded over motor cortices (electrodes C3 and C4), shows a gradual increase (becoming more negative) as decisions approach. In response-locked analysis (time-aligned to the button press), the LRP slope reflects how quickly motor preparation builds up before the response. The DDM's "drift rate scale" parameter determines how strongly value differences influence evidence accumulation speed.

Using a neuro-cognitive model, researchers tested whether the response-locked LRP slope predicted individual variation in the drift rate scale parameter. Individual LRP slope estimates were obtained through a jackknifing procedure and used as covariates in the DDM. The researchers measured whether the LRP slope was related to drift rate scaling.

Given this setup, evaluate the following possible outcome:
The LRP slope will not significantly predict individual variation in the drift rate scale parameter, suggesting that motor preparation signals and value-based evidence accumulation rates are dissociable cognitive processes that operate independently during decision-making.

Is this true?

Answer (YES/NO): YES